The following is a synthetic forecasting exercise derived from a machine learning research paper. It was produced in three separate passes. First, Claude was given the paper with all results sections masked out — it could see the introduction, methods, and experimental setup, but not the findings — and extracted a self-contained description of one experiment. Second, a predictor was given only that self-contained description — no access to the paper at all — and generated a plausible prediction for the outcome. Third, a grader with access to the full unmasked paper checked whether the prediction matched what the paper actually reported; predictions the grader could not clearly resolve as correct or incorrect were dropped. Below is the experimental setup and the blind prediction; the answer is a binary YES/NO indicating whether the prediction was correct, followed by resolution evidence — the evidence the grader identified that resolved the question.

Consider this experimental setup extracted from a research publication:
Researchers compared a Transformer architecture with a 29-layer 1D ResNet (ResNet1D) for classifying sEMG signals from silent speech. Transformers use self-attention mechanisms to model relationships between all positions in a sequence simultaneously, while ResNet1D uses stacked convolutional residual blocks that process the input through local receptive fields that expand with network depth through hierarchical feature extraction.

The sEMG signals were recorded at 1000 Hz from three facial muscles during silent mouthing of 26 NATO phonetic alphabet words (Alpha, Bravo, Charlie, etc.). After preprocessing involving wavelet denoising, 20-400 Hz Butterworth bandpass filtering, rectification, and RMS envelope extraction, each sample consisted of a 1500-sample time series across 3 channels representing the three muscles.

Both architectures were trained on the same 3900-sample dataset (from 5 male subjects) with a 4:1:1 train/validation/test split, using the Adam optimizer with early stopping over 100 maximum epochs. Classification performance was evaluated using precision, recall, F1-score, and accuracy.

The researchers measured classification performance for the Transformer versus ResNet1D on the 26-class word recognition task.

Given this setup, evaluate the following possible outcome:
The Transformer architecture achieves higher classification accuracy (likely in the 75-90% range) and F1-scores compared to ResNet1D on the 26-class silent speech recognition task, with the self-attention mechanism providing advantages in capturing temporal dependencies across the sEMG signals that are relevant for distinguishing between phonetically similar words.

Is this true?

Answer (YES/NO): NO